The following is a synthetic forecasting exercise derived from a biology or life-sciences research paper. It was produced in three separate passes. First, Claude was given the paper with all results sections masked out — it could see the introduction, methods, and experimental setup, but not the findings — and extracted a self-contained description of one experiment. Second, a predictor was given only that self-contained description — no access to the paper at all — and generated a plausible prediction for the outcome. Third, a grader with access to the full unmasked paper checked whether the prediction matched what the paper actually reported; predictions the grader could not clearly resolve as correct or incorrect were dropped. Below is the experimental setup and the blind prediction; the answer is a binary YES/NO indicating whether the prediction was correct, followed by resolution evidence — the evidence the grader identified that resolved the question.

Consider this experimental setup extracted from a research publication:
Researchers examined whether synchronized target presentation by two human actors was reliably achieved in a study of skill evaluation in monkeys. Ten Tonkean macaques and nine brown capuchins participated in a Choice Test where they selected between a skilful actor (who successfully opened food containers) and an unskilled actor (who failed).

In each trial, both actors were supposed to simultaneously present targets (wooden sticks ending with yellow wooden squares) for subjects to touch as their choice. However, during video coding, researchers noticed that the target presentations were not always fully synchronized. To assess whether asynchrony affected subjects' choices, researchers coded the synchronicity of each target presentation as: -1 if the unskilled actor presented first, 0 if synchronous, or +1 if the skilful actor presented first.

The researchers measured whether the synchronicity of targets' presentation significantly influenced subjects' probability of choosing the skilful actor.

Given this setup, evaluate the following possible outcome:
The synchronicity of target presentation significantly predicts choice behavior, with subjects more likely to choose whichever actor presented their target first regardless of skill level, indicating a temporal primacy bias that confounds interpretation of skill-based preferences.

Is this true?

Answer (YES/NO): NO